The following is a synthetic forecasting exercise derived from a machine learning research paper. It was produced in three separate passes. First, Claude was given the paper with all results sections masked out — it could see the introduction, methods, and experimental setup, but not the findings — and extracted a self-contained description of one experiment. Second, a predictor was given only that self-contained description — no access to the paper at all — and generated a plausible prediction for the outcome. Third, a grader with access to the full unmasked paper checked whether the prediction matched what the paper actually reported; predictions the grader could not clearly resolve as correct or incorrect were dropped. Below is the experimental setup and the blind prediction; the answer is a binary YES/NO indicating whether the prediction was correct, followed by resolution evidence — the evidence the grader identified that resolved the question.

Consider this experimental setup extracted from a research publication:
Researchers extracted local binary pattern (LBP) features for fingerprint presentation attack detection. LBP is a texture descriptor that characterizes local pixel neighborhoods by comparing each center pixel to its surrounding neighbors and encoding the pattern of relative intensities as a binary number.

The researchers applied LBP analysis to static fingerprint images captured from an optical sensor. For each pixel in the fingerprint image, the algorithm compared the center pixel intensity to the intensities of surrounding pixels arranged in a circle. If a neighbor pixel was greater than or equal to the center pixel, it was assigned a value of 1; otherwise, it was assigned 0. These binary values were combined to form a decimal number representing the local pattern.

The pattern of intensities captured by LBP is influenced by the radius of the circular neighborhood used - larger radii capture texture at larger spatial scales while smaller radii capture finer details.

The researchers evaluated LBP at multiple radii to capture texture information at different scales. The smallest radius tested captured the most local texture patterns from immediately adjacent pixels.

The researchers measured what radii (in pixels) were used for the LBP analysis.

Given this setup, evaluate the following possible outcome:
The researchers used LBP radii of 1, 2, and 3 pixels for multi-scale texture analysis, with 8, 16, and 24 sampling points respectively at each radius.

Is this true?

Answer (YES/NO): NO